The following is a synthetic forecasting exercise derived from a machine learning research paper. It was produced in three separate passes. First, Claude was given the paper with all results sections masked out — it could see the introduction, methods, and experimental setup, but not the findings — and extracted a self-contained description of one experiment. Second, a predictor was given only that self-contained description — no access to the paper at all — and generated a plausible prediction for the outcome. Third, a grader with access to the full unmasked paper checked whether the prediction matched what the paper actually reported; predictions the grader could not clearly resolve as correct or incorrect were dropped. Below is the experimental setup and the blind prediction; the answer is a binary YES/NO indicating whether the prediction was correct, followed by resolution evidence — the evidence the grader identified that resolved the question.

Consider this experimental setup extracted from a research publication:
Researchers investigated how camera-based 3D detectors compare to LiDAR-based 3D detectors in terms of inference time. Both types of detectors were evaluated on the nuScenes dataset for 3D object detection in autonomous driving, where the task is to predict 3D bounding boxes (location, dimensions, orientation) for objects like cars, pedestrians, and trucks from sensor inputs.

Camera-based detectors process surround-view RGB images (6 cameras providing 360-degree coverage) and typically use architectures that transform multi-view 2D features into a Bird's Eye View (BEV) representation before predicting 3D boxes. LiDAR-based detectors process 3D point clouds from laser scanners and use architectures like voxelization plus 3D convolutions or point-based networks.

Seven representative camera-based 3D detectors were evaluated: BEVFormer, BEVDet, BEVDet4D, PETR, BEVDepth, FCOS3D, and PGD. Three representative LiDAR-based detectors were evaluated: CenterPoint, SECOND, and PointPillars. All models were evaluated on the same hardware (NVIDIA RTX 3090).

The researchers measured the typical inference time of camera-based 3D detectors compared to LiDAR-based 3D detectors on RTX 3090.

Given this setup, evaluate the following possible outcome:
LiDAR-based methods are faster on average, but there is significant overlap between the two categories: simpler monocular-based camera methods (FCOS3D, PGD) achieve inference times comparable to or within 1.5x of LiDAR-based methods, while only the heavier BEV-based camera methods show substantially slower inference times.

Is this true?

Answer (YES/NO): NO